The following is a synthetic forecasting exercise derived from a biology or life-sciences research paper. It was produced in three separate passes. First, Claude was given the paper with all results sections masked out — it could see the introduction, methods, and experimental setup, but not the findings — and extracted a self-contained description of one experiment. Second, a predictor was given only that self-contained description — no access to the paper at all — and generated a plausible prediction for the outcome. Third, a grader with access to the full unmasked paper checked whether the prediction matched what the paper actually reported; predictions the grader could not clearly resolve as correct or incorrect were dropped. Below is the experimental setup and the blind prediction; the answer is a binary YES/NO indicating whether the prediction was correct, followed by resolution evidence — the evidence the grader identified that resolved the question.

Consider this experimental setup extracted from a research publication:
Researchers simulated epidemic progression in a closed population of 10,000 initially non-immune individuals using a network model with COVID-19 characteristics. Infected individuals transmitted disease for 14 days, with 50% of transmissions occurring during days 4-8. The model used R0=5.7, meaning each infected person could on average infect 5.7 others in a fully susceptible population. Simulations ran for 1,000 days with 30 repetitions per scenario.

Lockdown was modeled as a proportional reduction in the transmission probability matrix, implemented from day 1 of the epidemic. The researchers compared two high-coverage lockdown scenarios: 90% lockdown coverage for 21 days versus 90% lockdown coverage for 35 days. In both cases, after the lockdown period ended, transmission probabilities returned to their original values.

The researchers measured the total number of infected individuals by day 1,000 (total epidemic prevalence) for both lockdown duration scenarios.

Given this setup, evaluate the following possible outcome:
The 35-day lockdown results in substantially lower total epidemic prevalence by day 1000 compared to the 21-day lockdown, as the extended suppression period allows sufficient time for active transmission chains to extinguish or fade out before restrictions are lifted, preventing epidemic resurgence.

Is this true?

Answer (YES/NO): NO